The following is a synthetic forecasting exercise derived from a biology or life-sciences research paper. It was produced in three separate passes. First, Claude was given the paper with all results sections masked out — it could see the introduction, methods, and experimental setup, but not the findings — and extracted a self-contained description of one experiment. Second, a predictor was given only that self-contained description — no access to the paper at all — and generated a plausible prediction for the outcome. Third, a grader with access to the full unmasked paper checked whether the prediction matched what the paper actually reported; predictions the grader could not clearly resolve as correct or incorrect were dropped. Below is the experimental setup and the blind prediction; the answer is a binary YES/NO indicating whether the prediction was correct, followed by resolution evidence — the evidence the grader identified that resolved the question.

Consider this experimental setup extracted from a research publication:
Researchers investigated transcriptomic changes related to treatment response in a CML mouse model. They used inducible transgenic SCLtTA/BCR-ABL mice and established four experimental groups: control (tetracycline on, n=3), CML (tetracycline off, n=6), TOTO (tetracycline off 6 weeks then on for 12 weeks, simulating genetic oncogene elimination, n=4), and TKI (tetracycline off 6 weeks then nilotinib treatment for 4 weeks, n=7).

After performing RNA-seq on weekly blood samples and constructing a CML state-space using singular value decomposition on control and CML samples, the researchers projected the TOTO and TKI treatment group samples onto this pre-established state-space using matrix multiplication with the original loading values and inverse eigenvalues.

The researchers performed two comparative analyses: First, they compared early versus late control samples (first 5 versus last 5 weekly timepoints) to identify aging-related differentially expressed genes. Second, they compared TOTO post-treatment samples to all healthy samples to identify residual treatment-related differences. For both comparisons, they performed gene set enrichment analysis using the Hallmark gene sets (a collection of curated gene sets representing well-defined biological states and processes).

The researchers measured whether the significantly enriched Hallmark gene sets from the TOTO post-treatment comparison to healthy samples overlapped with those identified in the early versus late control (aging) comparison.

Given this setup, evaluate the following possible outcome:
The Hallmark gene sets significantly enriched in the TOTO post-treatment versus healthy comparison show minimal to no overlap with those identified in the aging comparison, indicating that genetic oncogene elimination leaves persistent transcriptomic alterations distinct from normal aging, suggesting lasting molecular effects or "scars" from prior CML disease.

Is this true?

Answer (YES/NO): NO